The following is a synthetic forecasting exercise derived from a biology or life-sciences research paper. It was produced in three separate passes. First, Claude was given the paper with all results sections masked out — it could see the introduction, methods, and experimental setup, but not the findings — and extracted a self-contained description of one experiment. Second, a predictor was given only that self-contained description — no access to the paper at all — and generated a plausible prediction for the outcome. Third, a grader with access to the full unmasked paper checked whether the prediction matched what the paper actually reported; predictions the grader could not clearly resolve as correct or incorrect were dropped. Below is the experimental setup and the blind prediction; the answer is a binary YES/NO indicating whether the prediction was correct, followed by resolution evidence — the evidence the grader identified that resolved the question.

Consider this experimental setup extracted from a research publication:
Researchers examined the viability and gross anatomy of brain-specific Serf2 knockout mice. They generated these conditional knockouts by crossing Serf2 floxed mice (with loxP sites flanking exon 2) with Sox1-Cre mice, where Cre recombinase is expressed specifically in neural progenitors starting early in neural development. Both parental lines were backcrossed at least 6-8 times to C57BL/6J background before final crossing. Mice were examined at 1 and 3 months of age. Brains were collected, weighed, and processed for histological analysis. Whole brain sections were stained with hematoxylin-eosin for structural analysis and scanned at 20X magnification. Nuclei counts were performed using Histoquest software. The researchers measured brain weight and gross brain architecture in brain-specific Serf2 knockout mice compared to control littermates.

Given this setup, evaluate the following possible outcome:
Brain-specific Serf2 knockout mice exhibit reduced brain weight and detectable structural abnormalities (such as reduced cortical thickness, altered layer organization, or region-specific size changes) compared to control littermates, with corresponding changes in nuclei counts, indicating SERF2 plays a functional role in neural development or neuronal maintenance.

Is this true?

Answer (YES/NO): NO